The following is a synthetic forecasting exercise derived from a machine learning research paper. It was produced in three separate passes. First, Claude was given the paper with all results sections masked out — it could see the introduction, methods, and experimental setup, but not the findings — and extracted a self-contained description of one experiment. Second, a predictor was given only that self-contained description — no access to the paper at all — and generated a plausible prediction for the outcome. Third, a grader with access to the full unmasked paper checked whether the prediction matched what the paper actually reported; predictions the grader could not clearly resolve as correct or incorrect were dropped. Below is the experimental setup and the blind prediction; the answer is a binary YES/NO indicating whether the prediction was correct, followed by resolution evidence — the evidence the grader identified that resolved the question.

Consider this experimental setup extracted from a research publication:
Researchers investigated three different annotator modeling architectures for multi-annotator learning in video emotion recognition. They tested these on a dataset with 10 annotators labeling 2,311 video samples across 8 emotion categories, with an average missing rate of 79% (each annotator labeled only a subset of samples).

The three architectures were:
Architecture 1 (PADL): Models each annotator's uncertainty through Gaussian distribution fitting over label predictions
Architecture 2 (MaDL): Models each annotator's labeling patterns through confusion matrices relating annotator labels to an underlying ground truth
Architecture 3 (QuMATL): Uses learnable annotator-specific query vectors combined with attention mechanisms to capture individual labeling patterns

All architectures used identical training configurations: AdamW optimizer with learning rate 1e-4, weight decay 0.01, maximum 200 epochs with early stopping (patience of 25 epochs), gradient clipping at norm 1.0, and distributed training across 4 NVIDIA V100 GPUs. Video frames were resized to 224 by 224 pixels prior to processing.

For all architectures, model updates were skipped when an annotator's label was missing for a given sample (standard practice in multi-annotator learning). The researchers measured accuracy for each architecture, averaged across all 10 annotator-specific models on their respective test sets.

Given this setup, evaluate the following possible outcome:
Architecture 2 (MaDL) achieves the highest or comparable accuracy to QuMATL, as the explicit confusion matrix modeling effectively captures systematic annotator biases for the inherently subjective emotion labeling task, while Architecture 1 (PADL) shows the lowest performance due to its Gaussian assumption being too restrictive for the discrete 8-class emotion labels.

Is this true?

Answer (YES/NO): NO